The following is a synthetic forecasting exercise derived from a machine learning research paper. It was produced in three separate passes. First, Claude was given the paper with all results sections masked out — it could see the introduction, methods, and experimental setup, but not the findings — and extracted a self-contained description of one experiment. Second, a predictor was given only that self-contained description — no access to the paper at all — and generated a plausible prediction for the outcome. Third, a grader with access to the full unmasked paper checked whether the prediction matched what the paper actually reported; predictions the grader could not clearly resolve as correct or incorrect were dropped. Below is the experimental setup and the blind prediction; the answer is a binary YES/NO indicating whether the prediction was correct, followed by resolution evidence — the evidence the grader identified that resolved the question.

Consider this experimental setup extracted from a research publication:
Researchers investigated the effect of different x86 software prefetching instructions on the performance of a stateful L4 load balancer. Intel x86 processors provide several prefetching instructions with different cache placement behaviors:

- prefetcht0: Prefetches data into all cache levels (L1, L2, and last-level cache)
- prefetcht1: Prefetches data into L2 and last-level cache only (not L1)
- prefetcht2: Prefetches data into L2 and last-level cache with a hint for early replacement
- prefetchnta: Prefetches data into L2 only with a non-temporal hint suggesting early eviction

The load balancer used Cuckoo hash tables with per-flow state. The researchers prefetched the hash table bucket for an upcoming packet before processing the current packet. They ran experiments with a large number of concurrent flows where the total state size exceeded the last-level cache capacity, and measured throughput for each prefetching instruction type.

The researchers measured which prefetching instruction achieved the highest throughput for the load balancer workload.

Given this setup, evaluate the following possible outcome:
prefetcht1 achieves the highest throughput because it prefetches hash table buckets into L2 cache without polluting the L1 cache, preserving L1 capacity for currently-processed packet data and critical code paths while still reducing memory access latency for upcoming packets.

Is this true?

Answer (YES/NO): NO